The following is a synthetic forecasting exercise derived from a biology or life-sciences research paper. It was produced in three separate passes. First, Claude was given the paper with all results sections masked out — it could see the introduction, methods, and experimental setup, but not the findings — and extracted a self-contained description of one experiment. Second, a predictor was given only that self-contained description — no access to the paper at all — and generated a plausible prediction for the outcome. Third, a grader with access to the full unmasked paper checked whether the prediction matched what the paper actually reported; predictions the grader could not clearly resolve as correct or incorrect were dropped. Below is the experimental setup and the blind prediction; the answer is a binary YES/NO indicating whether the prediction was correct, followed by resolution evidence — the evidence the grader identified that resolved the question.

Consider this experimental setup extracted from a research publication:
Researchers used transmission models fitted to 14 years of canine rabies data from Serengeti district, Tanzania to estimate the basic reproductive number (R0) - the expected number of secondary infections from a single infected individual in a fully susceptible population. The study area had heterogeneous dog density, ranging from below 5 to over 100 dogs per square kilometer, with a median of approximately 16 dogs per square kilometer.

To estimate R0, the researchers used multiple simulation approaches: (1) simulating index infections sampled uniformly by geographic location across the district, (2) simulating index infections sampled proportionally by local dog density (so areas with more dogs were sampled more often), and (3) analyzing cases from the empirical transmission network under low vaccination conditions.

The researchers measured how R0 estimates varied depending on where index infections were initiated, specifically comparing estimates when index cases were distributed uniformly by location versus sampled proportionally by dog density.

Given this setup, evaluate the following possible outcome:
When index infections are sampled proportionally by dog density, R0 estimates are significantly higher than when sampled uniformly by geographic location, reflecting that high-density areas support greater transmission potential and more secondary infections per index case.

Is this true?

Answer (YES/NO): NO